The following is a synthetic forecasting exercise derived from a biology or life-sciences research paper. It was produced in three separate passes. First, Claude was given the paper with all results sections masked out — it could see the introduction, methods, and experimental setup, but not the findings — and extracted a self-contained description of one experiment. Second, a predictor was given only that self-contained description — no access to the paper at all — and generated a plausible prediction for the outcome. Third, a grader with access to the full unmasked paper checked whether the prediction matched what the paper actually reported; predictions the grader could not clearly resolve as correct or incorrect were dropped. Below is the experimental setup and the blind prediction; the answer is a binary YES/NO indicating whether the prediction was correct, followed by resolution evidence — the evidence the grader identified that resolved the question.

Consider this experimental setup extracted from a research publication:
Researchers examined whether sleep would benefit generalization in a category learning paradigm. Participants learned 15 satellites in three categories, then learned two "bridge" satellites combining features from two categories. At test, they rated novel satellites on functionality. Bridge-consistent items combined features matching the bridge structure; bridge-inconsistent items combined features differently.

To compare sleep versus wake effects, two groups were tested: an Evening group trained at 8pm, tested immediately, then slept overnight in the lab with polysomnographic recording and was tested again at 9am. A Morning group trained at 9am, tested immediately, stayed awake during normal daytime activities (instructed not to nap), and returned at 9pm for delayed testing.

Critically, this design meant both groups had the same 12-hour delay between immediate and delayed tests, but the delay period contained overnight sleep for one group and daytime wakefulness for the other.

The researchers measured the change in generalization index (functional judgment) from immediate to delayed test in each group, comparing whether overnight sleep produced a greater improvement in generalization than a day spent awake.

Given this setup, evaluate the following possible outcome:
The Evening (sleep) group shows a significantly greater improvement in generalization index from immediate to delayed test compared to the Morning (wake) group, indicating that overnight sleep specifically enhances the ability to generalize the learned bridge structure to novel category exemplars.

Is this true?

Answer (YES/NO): NO